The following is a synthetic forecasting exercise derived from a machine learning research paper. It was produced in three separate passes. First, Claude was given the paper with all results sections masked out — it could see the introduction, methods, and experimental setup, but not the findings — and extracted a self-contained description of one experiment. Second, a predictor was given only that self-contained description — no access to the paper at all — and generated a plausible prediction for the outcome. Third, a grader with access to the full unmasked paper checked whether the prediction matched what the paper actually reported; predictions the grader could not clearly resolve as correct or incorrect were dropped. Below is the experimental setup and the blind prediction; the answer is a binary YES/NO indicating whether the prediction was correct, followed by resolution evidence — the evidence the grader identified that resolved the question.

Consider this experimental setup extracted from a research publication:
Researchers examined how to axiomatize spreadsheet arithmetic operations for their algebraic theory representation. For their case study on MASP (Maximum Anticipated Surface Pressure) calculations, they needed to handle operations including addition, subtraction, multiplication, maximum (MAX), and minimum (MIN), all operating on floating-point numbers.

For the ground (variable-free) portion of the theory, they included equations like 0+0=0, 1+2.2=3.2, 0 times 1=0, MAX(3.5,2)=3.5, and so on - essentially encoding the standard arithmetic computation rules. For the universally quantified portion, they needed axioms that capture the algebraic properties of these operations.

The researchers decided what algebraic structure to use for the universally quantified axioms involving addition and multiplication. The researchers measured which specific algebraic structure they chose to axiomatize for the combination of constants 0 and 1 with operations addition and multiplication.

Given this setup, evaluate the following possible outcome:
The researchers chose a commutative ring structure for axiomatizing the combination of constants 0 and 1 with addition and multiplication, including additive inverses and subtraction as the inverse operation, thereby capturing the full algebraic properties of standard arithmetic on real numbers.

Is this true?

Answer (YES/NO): YES